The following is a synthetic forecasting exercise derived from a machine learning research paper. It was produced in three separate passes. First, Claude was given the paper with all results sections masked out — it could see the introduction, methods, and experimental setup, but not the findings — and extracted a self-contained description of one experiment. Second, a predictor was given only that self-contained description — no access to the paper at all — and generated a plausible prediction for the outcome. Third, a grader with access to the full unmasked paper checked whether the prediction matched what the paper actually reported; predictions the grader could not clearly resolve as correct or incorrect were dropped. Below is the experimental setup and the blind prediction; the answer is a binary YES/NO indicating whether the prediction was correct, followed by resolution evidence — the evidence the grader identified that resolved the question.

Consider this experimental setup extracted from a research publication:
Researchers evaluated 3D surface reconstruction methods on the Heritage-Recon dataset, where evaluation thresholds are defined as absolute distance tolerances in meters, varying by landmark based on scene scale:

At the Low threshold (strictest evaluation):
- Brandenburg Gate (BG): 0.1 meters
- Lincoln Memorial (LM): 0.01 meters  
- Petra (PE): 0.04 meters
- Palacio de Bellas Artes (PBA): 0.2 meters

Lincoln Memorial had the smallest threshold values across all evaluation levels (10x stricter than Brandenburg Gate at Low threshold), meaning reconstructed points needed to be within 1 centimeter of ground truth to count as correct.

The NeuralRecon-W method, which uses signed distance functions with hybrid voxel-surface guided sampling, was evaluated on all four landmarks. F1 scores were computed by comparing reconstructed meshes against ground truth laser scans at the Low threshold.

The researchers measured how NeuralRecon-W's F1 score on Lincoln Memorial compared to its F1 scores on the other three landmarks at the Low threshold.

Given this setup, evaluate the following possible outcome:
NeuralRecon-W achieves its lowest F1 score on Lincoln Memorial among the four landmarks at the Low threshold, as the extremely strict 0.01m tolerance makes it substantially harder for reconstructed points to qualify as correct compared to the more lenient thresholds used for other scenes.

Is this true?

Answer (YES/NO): YES